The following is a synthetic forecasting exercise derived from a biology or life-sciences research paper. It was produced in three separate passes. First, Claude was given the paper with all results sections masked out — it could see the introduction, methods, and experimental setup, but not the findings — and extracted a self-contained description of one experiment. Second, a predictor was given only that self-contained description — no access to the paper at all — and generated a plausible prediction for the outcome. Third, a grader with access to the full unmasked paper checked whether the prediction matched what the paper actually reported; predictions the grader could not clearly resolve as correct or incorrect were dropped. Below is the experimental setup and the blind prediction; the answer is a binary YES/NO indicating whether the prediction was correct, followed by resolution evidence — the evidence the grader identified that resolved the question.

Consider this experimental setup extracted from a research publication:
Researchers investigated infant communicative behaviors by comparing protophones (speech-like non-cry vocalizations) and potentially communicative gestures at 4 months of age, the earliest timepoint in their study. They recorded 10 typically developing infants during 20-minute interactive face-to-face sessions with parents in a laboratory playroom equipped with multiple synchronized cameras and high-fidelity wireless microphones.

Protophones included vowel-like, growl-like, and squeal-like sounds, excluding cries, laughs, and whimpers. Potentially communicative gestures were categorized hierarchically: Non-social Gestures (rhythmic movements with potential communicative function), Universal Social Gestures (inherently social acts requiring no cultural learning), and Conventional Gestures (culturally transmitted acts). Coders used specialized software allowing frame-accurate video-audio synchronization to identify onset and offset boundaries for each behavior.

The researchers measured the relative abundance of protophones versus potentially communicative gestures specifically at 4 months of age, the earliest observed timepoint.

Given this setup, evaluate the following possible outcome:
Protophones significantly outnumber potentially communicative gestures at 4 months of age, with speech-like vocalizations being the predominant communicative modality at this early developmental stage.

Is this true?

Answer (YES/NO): YES